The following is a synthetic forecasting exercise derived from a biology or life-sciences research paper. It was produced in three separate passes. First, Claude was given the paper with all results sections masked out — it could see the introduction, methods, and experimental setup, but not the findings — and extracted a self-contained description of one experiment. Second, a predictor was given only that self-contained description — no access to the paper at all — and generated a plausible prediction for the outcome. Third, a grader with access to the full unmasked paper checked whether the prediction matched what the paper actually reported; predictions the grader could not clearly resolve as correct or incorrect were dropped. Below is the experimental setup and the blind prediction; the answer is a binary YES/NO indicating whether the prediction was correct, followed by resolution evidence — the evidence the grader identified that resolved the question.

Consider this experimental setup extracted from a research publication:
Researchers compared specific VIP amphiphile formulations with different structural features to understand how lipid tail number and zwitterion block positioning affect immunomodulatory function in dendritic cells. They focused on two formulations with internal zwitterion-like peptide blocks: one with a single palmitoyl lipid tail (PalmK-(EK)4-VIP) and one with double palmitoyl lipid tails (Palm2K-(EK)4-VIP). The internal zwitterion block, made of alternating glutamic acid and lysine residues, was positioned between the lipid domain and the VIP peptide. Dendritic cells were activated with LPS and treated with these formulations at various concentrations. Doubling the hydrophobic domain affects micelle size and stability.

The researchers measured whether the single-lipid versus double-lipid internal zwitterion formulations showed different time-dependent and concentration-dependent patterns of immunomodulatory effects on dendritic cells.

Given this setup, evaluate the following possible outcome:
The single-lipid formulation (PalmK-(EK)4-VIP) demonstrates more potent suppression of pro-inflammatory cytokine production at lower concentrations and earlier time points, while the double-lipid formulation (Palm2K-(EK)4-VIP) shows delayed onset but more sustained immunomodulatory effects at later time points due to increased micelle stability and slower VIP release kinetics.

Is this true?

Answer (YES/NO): NO